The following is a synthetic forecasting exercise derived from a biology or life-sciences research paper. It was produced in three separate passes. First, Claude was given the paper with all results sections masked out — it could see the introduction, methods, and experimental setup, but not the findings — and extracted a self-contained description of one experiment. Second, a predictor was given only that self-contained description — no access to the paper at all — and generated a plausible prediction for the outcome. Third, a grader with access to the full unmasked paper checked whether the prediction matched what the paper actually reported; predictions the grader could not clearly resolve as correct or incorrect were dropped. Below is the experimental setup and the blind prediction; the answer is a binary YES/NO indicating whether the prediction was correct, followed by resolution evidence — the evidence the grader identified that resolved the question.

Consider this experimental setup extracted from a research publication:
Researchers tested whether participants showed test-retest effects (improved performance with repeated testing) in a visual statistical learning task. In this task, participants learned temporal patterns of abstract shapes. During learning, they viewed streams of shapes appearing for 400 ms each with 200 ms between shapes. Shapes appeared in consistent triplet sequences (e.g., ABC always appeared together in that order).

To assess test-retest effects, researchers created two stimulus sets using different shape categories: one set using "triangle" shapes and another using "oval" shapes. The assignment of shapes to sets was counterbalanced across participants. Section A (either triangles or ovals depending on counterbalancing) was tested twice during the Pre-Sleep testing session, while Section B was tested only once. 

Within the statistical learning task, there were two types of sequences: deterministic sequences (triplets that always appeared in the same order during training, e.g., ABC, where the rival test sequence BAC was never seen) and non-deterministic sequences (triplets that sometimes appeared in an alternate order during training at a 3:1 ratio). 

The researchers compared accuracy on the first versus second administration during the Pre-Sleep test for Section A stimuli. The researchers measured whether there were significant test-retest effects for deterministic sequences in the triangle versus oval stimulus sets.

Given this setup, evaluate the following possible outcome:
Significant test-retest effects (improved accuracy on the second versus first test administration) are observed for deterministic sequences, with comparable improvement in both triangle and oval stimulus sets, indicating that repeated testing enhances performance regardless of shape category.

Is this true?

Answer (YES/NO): NO